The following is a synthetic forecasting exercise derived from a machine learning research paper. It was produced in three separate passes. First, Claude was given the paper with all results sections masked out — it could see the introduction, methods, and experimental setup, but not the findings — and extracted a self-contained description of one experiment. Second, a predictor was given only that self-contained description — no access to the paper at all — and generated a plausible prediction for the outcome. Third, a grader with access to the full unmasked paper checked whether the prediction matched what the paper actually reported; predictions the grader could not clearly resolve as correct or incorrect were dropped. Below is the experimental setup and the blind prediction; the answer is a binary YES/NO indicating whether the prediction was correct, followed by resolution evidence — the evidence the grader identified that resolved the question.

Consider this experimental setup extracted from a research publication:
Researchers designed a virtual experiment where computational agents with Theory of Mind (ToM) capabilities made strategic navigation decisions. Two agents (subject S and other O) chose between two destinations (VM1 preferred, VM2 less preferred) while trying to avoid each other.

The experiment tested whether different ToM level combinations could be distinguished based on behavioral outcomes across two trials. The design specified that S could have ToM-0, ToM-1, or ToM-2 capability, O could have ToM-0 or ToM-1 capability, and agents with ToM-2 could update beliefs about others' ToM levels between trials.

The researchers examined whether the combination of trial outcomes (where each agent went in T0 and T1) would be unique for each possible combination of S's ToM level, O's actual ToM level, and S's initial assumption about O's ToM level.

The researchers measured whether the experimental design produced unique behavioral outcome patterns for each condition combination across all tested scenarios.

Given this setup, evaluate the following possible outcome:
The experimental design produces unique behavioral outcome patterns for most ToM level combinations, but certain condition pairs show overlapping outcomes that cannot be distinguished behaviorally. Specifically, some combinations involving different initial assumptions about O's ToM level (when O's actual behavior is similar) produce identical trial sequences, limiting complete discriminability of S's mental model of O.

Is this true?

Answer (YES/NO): NO